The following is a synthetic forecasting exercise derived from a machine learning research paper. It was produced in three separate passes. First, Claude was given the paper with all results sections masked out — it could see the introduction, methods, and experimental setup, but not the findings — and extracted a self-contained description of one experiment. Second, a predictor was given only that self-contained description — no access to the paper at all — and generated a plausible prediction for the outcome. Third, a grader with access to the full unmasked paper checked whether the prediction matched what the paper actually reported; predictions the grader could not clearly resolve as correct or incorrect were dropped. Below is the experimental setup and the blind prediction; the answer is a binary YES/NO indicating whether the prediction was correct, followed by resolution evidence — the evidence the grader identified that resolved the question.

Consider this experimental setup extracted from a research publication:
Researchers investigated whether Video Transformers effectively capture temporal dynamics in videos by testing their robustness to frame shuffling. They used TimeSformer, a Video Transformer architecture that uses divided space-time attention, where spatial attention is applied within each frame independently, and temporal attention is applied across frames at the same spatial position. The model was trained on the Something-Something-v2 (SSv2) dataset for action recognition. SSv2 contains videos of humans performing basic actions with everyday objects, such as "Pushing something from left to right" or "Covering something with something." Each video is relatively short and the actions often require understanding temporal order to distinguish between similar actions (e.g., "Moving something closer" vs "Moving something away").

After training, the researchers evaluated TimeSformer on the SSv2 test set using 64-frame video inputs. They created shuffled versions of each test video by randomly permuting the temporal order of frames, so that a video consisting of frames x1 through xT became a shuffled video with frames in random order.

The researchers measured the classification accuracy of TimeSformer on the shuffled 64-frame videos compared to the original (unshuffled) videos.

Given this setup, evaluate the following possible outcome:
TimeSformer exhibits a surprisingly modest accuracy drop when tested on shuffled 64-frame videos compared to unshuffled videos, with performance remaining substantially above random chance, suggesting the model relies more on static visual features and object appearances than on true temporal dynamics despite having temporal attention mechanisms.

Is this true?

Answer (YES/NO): YES